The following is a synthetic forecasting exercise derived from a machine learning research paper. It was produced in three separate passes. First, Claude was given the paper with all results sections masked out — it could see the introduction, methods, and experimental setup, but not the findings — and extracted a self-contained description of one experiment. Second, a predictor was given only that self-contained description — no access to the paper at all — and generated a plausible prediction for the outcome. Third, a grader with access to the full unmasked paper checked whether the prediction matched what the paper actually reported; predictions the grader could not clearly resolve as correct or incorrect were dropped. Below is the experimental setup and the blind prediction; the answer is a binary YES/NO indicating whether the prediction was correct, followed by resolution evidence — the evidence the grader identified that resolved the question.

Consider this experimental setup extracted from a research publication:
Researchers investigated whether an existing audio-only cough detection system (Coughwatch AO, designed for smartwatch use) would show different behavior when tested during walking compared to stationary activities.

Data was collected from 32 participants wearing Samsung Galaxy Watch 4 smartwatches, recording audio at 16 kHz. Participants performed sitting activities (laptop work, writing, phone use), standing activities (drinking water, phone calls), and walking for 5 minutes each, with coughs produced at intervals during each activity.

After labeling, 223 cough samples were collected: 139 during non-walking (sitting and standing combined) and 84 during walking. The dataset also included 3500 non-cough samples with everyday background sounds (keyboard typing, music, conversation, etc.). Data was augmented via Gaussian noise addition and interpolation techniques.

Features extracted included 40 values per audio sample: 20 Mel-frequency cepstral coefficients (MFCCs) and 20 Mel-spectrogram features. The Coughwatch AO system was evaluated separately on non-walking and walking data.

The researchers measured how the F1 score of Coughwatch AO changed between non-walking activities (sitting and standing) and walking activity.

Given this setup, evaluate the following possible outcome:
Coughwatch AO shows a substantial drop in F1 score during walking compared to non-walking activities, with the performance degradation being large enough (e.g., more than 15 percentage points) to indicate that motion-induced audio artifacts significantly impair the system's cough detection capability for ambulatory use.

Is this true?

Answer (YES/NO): NO